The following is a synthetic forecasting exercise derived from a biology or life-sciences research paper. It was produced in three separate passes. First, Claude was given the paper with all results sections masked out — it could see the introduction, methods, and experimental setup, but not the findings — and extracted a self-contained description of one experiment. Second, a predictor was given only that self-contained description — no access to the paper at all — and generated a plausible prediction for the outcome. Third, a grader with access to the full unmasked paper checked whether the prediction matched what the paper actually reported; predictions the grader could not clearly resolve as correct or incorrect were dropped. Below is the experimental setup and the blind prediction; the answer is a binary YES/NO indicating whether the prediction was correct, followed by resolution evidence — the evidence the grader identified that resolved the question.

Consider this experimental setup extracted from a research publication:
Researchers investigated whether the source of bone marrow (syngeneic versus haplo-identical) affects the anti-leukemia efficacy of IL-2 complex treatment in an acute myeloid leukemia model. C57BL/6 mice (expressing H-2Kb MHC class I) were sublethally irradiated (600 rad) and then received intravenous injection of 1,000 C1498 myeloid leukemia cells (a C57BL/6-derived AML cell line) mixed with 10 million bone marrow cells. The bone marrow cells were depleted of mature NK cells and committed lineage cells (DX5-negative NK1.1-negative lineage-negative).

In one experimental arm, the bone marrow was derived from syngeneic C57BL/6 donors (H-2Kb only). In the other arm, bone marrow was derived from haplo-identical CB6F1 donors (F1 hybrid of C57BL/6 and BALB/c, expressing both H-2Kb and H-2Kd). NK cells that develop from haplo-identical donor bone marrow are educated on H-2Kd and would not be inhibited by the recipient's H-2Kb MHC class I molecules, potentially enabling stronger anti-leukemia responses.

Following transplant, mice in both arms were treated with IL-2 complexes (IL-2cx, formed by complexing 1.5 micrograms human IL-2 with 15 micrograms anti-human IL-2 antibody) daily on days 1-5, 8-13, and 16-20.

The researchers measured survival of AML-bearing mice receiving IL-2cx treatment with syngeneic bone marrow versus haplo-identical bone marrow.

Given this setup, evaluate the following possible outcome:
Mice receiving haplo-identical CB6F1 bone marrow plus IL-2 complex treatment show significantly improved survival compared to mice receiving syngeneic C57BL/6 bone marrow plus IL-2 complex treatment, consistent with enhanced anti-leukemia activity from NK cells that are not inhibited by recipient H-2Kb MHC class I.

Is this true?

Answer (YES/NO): YES